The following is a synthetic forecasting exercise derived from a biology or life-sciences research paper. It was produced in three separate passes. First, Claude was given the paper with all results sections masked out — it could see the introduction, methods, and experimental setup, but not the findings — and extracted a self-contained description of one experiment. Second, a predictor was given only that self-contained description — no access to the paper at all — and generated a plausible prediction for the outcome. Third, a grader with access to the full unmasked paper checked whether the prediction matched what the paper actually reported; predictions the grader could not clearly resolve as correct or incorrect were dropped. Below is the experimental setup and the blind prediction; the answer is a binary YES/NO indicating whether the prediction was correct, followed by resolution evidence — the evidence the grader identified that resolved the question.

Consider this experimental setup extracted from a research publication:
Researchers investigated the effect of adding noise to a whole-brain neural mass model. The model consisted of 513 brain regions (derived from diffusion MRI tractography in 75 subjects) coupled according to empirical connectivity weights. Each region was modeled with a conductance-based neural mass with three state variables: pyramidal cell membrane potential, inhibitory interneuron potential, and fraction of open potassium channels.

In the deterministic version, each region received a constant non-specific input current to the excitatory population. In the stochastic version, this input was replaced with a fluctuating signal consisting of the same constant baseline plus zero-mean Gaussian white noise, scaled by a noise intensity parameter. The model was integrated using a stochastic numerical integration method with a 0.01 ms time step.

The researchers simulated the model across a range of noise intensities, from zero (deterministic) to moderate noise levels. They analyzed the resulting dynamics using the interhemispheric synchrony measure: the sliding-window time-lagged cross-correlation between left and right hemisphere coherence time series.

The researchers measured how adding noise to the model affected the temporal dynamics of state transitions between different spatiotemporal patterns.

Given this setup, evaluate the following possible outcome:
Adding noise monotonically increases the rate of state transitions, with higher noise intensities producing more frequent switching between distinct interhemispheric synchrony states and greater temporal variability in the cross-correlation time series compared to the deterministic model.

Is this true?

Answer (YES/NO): NO